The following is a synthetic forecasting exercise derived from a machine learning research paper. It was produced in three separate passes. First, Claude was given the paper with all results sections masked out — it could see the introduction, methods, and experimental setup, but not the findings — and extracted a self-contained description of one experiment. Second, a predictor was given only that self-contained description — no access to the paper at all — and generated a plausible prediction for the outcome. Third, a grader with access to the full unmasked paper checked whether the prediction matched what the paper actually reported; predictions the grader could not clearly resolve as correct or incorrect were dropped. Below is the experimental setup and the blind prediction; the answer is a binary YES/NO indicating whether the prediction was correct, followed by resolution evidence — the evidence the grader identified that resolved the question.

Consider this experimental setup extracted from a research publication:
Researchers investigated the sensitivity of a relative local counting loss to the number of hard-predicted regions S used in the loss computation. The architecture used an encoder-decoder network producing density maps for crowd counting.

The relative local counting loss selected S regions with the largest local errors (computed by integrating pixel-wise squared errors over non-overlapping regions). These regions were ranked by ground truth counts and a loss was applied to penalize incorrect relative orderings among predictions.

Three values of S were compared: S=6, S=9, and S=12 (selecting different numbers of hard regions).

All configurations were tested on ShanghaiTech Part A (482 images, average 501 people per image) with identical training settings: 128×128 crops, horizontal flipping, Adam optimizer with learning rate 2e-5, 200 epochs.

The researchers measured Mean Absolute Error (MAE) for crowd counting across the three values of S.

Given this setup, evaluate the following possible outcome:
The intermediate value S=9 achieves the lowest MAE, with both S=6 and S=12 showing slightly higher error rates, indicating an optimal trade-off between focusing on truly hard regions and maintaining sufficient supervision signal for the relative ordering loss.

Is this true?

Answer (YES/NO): YES